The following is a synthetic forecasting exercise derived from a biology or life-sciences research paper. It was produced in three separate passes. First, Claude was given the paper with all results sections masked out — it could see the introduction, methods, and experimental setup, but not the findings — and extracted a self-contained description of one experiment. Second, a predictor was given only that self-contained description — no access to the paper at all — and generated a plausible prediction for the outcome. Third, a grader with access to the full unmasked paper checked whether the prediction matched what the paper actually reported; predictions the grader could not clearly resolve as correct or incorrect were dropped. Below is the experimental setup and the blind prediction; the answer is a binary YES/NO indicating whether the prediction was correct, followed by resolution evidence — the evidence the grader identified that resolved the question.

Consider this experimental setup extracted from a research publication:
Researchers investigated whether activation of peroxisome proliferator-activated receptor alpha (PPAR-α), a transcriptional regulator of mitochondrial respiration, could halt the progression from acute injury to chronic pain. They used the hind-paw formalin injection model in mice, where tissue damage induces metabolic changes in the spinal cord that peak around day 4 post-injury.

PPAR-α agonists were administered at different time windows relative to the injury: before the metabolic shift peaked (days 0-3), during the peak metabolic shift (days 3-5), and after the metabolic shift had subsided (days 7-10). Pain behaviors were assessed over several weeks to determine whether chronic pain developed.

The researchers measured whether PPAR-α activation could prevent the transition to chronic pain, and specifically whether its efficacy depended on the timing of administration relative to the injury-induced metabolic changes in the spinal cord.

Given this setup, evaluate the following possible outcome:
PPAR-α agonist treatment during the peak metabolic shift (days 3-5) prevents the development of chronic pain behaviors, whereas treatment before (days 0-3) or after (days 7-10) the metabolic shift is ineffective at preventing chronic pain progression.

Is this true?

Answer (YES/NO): YES